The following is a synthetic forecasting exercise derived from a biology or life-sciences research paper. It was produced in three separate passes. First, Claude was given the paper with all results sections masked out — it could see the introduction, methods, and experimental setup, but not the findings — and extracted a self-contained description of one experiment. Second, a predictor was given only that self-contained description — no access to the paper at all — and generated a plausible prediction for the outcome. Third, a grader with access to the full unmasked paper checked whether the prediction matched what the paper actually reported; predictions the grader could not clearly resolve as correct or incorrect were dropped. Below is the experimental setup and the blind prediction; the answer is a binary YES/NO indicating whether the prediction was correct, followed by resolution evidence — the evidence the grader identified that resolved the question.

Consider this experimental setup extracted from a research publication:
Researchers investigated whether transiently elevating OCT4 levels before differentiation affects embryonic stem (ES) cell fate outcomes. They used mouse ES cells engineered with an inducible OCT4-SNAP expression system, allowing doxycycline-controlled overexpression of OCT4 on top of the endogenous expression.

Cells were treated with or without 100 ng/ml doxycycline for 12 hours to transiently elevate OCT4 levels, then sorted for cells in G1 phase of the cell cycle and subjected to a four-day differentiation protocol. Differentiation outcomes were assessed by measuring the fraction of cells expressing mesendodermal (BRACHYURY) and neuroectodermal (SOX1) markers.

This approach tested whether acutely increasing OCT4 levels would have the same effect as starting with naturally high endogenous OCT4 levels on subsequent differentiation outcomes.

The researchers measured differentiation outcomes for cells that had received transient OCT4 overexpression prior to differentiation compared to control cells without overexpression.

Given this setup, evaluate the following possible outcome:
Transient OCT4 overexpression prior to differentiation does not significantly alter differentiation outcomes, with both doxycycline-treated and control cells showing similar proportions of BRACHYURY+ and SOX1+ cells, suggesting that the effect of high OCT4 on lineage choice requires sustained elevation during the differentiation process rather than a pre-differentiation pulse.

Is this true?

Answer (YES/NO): NO